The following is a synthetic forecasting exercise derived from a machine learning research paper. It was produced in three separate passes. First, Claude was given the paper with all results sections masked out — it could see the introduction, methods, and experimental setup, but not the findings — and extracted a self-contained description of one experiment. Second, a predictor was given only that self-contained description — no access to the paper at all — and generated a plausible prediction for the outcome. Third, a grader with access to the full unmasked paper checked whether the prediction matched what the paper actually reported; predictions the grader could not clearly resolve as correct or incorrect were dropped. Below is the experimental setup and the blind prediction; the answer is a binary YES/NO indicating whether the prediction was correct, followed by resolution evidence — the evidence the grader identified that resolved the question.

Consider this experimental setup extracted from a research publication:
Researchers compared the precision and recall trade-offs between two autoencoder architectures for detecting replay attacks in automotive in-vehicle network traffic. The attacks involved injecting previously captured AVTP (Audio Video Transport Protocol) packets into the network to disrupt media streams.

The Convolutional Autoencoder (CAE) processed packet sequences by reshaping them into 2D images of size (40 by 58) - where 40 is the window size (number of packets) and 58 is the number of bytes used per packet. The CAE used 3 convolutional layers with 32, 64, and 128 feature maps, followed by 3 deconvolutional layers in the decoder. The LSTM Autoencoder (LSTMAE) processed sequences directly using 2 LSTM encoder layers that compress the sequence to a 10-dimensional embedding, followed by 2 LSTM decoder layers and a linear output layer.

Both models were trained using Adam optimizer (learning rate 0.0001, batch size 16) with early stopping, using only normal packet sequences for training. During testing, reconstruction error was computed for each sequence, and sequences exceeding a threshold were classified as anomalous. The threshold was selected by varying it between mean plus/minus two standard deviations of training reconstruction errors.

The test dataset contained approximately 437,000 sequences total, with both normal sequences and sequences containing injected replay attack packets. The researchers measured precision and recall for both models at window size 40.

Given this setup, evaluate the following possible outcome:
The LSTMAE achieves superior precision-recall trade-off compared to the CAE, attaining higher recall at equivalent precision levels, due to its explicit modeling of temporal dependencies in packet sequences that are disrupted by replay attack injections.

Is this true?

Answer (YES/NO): NO